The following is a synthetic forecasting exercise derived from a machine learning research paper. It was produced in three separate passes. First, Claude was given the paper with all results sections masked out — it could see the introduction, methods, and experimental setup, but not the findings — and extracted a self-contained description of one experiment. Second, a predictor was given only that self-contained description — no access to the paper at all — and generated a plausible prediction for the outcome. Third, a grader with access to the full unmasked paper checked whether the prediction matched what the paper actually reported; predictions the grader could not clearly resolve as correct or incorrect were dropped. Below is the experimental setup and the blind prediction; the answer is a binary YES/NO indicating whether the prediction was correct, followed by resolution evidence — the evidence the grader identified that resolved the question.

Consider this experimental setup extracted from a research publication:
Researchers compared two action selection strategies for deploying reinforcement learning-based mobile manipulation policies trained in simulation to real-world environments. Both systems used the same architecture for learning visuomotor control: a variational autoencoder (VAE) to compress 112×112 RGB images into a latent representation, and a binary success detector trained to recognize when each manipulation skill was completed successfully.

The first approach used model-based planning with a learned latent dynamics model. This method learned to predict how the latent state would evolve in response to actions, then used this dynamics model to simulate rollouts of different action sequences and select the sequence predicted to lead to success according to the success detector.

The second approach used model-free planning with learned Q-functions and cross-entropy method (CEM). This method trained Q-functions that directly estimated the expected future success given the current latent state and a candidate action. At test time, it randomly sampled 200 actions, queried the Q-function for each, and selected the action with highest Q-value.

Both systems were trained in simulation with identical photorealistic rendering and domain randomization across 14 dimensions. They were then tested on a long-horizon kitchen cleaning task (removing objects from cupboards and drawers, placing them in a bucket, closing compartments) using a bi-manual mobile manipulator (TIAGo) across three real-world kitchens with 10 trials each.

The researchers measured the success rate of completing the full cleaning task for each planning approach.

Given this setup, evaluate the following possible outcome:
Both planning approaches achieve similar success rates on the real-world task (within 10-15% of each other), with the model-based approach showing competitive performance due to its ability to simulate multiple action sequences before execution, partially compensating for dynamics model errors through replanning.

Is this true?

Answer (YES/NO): NO